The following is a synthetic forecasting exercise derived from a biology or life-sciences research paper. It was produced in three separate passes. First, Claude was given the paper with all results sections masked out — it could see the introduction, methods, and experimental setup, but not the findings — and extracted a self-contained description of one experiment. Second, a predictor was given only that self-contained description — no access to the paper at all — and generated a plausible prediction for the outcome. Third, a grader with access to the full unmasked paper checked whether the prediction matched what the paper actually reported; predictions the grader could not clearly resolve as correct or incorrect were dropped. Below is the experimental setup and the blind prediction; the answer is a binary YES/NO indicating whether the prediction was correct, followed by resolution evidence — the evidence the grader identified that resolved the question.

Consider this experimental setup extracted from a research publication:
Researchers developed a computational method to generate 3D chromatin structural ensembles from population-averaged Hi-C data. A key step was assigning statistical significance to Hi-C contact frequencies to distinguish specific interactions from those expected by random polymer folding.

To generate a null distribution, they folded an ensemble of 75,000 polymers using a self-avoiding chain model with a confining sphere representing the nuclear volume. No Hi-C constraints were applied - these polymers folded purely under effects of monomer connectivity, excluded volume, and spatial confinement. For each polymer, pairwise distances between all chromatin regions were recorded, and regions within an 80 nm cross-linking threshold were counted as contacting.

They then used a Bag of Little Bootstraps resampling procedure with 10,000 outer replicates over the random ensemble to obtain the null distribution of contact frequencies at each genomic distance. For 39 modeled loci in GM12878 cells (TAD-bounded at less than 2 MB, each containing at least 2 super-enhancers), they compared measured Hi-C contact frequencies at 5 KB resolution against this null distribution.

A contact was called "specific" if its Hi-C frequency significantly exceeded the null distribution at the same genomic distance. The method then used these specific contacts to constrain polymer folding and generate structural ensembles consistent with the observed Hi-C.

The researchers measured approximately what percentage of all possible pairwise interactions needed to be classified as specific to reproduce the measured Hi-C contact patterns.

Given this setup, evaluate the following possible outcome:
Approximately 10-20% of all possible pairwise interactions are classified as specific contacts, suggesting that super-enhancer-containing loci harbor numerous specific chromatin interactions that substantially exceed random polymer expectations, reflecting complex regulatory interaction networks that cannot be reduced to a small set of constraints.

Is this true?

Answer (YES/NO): NO